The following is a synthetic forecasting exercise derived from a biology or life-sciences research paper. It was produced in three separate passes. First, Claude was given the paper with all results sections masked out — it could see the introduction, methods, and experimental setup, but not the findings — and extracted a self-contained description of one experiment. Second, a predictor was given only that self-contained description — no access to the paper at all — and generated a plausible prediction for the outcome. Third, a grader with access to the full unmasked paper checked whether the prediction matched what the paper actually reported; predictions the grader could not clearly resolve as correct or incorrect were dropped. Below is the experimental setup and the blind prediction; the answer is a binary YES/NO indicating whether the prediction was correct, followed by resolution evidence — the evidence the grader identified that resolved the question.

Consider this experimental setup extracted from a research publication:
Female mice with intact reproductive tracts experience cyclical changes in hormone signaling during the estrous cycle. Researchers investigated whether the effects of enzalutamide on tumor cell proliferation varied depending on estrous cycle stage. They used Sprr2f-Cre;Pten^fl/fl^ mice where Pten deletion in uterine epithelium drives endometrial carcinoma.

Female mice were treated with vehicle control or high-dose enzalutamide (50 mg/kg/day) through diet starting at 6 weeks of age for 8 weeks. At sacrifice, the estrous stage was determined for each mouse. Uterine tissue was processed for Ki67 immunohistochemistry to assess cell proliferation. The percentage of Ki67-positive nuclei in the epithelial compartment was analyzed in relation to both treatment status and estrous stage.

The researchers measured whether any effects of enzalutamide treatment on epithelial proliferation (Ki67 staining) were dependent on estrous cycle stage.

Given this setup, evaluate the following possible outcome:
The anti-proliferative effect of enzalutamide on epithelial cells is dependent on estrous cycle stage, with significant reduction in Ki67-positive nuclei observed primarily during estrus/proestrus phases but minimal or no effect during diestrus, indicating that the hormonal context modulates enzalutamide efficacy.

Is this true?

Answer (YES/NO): NO